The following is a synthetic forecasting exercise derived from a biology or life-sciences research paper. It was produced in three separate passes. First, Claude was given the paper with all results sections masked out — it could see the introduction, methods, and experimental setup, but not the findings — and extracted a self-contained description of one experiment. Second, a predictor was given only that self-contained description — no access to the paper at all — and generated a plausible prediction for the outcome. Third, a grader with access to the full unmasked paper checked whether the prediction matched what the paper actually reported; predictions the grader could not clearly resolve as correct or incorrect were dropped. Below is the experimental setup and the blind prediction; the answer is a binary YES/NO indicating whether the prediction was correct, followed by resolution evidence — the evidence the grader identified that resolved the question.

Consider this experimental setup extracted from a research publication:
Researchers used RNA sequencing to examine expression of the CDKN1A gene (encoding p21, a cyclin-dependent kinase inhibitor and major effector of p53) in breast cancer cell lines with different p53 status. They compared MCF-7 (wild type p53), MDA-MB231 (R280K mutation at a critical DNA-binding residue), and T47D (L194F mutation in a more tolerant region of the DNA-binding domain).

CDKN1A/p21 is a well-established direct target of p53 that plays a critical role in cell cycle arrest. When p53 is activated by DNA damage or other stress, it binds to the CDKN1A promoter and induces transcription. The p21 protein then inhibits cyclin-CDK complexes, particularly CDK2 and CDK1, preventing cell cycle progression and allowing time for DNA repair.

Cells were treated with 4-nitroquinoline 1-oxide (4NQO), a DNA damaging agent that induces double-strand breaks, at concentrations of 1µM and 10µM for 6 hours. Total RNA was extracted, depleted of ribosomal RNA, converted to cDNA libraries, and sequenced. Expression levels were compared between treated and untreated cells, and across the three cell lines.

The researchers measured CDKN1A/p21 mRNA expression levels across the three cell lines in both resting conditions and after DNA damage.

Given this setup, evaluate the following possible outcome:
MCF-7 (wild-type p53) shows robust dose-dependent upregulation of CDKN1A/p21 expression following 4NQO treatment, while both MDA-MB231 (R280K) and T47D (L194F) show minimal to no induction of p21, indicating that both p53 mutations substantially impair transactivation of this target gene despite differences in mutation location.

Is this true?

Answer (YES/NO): NO